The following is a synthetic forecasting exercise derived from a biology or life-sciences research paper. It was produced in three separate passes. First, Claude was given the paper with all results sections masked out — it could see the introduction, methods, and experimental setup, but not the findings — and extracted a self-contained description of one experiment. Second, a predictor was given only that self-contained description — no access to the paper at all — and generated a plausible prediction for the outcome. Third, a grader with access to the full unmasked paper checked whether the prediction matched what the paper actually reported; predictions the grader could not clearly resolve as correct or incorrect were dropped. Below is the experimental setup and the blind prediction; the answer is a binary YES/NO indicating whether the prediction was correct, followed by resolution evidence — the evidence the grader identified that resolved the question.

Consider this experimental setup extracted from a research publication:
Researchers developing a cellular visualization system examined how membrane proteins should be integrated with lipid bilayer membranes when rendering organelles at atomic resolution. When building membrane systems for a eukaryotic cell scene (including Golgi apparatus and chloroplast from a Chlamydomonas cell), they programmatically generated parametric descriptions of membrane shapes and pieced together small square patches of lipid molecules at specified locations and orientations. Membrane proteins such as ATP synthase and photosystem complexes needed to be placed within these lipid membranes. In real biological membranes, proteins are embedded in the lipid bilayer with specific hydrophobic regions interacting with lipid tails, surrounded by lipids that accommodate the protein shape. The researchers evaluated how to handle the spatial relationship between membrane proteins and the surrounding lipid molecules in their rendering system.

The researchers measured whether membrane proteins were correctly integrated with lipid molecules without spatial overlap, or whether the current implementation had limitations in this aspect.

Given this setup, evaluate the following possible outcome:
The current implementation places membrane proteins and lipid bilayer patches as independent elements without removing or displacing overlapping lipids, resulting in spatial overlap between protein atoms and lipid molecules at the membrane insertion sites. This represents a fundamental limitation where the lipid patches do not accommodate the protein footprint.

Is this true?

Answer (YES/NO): YES